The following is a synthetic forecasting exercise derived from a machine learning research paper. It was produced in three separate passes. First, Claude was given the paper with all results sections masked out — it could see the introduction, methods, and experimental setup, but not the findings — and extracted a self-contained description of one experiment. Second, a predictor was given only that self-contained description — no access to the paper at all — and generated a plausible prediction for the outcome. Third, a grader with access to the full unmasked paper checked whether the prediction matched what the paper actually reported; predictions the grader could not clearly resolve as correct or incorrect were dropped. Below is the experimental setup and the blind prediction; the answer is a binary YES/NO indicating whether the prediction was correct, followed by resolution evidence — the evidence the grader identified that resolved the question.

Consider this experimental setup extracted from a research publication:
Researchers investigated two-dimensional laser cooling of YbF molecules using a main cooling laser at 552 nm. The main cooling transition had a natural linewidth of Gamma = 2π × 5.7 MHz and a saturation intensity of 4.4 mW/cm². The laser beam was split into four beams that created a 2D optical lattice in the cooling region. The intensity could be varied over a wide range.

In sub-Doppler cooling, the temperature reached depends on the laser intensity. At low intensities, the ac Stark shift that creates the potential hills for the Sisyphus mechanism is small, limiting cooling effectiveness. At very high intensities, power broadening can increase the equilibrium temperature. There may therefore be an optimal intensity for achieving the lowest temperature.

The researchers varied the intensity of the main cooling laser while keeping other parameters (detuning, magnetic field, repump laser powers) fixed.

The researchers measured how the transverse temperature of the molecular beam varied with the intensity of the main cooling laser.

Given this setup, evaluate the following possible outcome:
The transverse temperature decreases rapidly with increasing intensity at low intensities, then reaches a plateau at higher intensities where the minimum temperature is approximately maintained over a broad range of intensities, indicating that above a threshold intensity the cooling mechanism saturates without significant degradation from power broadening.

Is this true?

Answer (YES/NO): NO